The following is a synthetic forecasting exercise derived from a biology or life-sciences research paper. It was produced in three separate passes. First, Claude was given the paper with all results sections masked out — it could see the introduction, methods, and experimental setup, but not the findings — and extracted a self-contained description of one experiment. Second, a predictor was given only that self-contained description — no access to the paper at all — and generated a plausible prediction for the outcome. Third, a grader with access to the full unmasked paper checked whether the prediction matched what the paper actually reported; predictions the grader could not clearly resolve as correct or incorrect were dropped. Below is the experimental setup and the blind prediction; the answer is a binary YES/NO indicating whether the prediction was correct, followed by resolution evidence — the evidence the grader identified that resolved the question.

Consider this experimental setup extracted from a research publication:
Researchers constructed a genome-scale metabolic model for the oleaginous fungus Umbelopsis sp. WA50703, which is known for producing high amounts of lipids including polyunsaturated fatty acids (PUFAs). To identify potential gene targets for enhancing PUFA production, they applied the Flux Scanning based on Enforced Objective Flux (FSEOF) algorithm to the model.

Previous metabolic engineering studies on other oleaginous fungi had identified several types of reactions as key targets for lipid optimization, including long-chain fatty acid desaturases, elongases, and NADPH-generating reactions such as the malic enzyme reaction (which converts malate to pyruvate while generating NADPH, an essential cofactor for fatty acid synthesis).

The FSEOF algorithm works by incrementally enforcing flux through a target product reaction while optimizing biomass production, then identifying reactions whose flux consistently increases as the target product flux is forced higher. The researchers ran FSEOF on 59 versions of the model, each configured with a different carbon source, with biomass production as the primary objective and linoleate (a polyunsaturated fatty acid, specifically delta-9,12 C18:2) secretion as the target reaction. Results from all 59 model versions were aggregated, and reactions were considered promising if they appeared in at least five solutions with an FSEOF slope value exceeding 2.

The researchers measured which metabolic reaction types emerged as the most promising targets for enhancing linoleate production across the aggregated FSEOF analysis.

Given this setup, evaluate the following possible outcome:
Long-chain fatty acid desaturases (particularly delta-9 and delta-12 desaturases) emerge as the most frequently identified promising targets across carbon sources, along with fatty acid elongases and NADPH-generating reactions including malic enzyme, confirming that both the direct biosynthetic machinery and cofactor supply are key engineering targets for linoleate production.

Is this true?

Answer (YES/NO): NO